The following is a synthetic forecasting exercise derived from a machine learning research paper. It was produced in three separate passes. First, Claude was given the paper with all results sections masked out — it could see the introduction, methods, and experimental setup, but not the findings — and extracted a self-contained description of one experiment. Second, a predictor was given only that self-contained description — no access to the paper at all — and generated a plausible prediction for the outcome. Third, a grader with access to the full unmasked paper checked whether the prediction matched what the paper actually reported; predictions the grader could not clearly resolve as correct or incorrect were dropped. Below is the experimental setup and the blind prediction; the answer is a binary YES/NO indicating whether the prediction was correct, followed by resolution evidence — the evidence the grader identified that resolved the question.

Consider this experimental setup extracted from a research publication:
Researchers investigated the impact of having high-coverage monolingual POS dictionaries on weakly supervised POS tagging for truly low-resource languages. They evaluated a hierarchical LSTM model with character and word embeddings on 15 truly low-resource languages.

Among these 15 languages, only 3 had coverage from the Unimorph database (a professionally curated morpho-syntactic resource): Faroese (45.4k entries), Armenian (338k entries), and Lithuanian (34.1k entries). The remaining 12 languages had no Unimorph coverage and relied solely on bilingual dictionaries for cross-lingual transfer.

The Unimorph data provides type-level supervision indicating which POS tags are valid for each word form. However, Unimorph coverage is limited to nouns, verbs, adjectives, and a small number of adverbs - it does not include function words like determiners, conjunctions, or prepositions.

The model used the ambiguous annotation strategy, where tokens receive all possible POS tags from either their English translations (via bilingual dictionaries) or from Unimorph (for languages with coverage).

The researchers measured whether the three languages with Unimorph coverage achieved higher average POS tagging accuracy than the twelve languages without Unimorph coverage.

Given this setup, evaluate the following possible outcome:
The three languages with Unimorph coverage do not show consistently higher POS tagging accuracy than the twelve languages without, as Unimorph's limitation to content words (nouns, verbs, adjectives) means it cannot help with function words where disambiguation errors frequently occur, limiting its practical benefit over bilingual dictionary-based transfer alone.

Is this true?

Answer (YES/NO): NO